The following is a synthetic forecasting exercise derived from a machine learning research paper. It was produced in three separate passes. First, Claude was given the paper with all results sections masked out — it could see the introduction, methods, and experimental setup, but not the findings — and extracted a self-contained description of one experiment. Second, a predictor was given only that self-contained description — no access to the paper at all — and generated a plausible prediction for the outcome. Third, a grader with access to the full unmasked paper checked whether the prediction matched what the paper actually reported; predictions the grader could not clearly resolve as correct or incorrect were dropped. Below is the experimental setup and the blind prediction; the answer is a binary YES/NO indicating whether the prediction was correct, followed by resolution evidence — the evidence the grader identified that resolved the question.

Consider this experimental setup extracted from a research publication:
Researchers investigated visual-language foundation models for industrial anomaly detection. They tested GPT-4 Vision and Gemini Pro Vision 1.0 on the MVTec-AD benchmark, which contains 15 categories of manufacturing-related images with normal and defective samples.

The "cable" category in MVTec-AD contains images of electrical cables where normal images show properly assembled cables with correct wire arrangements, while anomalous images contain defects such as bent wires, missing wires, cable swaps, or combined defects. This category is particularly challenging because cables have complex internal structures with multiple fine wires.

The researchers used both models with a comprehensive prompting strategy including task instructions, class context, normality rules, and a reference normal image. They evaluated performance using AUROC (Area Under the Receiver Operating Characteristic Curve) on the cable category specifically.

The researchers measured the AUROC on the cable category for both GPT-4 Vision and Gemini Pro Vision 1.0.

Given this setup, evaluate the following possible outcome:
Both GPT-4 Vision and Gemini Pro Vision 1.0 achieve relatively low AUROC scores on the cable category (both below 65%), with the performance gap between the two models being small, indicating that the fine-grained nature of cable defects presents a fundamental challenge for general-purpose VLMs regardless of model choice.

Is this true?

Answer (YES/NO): NO